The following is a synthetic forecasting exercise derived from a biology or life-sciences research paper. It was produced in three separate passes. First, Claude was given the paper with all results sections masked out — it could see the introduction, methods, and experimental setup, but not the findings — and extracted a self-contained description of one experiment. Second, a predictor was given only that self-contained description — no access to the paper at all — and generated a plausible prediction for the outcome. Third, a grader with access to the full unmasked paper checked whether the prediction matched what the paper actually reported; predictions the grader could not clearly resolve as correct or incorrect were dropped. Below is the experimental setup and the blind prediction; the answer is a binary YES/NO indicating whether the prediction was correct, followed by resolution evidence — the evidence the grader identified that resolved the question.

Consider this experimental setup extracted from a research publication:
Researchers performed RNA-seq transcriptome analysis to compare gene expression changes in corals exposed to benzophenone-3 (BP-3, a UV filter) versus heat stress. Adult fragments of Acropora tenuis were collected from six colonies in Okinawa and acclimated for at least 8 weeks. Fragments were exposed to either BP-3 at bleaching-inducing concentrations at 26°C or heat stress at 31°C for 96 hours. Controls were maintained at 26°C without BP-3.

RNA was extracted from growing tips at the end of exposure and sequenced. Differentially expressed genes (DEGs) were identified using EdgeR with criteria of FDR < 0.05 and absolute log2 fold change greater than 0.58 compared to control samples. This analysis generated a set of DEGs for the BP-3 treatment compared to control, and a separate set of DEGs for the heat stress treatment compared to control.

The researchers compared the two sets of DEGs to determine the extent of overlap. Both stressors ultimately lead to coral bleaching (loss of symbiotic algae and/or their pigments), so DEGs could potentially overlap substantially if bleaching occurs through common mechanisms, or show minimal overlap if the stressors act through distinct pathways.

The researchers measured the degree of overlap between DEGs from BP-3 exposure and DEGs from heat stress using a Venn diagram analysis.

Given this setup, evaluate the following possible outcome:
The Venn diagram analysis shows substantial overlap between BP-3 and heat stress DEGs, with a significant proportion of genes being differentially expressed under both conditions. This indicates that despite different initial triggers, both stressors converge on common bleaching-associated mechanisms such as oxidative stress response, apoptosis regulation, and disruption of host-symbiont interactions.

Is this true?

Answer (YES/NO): NO